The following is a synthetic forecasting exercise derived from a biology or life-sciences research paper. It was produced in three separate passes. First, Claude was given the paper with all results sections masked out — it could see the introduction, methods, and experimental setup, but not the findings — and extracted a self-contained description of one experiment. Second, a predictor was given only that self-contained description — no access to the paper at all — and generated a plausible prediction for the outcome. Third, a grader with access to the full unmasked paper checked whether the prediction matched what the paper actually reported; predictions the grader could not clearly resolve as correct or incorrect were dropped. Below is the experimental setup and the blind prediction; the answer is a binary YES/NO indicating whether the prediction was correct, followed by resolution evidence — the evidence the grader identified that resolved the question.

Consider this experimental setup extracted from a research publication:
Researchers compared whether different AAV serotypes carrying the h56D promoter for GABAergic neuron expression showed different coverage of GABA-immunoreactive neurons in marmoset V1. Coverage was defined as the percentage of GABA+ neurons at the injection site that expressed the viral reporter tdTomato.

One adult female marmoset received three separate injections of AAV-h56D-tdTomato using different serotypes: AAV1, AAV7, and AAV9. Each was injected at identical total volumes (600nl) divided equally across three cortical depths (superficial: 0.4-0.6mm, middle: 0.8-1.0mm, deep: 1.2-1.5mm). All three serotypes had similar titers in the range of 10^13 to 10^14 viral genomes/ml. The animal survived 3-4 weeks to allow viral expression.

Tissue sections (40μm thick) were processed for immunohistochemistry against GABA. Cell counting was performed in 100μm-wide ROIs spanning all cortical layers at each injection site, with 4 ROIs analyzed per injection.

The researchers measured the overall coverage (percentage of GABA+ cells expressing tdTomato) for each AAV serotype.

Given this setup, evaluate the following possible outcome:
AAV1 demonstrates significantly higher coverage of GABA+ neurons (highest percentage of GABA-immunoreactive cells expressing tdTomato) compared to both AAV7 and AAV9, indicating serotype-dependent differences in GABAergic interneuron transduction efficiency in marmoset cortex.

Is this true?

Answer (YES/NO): NO